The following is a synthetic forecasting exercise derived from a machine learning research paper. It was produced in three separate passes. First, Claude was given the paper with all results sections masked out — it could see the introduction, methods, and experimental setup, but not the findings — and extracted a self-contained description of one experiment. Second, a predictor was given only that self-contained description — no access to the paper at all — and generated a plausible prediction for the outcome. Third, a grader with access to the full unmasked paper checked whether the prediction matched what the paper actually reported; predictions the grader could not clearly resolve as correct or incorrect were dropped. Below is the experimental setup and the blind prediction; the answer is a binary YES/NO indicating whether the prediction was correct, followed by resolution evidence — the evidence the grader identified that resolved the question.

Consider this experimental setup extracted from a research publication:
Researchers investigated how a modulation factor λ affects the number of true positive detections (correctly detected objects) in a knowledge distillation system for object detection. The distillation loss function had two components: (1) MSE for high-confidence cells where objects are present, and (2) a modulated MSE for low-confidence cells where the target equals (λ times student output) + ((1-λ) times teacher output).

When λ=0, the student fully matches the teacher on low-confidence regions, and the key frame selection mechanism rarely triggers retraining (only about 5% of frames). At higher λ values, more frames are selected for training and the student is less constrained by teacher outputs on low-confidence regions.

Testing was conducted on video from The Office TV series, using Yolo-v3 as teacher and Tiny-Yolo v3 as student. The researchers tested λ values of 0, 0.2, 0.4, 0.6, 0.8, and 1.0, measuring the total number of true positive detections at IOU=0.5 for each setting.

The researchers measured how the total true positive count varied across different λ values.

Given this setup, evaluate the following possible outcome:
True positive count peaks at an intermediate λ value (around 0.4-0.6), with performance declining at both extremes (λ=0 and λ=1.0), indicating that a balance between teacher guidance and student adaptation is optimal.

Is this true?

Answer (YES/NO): NO